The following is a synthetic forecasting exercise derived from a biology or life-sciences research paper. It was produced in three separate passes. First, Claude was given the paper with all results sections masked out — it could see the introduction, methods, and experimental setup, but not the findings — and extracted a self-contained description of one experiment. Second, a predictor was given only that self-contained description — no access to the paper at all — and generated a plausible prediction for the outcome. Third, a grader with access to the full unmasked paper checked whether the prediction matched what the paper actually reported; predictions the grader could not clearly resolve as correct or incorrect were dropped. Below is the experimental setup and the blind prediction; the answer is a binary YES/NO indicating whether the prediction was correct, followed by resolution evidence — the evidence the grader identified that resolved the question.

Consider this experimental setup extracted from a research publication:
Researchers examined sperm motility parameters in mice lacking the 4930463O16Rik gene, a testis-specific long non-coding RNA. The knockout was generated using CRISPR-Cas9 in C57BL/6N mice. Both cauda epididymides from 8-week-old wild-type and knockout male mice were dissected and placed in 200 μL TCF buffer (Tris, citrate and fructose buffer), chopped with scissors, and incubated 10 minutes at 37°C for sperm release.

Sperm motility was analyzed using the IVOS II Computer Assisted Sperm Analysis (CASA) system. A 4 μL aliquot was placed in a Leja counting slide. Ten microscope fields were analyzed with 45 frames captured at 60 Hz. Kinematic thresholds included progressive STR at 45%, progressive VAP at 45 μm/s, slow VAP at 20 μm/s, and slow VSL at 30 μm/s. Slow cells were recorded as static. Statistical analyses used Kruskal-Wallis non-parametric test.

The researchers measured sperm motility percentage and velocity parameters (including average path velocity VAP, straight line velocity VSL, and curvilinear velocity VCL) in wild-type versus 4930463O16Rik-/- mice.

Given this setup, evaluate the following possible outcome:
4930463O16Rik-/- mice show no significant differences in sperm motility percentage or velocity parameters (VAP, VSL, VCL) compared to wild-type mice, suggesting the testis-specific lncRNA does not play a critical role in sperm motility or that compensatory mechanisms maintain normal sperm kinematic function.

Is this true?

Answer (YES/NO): NO